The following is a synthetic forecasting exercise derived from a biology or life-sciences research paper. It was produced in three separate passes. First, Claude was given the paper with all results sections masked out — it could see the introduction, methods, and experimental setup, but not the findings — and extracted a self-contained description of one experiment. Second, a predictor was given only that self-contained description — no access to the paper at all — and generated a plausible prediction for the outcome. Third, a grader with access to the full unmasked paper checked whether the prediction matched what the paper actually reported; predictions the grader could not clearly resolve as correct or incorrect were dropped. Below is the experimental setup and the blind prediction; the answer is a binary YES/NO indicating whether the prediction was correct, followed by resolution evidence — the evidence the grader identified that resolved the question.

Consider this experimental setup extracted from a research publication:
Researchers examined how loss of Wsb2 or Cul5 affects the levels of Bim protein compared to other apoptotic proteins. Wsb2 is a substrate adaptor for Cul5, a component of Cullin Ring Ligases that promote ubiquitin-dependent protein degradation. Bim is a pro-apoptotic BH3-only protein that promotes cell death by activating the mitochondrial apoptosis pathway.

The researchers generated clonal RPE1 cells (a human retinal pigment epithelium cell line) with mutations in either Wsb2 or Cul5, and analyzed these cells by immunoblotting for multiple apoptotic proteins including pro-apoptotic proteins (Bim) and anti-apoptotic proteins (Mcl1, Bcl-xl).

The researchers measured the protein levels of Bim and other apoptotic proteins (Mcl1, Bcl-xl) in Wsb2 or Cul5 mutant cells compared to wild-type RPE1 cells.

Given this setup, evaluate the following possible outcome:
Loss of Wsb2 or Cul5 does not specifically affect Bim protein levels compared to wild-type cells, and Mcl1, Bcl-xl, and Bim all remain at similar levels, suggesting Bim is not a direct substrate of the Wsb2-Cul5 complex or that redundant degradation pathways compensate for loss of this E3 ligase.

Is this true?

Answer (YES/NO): NO